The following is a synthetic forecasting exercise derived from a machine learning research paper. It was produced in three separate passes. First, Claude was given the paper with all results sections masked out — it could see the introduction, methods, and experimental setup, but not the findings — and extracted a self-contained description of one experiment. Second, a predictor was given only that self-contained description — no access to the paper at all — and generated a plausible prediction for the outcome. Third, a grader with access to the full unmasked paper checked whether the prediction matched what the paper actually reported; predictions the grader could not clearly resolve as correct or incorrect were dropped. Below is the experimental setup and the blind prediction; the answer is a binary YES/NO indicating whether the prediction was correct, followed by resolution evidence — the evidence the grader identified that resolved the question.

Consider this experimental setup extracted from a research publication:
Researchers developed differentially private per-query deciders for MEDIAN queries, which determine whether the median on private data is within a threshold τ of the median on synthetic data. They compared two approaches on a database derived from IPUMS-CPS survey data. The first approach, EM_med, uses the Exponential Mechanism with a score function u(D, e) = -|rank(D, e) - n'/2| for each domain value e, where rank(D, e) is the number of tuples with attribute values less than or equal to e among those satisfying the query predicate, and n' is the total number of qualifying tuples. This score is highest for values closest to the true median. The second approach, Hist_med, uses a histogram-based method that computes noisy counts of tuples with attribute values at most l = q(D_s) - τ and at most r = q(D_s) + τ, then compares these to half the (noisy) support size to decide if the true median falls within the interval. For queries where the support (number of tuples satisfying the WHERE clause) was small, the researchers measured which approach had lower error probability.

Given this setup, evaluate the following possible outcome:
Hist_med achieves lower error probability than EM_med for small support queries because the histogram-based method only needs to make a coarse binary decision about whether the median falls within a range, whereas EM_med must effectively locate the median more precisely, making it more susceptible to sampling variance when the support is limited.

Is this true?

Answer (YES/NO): YES